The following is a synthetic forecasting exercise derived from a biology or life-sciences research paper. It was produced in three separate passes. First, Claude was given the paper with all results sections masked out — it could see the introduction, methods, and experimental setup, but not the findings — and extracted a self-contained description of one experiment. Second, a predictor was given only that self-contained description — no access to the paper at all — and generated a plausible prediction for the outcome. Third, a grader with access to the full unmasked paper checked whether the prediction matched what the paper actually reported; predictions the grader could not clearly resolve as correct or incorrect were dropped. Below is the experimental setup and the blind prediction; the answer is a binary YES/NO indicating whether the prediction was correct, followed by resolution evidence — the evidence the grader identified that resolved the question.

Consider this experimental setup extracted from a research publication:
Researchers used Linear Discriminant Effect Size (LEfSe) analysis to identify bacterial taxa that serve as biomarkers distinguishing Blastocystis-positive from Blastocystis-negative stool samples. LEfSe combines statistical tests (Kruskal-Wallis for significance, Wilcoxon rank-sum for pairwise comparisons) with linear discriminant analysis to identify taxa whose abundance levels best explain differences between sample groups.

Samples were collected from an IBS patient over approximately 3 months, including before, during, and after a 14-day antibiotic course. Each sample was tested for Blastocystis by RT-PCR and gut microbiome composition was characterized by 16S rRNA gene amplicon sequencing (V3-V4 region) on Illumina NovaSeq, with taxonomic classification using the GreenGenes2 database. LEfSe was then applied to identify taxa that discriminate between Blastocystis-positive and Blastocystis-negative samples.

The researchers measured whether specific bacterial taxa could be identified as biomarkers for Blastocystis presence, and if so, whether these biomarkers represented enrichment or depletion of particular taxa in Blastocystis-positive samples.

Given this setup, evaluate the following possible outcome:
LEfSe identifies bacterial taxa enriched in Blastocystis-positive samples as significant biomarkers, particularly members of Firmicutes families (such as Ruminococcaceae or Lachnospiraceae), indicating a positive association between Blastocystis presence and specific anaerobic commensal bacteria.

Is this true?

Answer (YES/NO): NO